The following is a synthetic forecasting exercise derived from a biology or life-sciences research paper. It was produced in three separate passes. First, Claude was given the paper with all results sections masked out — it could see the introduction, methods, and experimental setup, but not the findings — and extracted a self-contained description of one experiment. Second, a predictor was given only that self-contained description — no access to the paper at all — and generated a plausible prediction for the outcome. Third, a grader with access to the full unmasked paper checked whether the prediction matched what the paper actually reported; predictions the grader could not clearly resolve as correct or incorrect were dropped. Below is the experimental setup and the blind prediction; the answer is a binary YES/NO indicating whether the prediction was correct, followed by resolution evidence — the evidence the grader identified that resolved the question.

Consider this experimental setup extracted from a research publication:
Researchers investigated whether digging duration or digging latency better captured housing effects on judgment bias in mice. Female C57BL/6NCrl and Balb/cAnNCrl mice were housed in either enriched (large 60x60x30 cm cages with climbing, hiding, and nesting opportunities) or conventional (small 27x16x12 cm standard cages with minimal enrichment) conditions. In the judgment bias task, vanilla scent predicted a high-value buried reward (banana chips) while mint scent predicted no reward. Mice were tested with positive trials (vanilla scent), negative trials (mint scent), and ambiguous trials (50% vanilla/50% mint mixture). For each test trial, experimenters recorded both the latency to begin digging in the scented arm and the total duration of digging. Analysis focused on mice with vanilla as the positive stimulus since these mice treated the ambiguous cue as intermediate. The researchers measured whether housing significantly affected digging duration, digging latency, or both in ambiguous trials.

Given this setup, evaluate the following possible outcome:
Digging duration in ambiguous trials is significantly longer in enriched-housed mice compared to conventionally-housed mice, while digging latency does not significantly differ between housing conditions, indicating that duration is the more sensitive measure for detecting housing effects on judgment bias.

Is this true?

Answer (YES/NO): NO